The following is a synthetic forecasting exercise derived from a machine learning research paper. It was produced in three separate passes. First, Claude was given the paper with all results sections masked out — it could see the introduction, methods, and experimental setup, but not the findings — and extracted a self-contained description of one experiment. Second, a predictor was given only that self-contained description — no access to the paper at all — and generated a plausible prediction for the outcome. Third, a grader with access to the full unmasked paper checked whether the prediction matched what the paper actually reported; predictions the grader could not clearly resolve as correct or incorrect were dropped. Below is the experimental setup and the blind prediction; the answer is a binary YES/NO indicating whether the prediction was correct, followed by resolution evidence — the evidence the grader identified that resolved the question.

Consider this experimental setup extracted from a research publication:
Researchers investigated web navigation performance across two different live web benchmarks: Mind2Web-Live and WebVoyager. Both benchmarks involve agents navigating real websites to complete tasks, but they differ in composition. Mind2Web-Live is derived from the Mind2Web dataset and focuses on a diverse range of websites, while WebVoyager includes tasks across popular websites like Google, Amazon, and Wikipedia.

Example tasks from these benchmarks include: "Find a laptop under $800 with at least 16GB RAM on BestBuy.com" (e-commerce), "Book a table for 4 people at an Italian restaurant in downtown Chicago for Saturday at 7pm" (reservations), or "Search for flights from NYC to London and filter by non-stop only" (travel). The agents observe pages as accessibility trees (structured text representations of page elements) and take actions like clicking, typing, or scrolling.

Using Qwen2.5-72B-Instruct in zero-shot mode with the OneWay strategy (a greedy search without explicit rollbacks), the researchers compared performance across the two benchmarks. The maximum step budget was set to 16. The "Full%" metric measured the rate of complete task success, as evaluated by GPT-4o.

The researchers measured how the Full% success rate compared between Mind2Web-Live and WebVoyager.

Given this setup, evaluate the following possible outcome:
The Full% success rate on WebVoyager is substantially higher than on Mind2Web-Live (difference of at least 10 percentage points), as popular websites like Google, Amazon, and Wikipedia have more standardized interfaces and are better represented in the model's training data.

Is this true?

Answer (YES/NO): YES